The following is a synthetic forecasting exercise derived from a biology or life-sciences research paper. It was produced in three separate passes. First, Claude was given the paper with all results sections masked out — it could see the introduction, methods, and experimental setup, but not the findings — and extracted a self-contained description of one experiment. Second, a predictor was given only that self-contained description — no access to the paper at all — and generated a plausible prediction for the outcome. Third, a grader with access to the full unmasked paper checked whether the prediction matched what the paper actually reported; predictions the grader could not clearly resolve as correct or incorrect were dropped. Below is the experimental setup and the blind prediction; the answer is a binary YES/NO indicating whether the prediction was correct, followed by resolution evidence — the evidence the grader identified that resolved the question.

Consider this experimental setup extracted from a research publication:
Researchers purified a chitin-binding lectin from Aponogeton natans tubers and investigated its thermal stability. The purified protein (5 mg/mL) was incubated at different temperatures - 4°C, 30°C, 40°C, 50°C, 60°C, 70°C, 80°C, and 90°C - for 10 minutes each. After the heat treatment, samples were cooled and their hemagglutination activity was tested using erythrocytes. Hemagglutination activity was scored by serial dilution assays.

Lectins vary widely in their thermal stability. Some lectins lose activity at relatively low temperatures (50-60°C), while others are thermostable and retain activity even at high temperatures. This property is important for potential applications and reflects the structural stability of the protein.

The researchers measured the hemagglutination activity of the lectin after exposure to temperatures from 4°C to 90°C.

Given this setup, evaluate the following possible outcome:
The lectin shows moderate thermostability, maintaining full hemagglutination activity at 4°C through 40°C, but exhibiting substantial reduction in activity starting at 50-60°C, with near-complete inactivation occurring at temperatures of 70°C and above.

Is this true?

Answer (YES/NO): NO